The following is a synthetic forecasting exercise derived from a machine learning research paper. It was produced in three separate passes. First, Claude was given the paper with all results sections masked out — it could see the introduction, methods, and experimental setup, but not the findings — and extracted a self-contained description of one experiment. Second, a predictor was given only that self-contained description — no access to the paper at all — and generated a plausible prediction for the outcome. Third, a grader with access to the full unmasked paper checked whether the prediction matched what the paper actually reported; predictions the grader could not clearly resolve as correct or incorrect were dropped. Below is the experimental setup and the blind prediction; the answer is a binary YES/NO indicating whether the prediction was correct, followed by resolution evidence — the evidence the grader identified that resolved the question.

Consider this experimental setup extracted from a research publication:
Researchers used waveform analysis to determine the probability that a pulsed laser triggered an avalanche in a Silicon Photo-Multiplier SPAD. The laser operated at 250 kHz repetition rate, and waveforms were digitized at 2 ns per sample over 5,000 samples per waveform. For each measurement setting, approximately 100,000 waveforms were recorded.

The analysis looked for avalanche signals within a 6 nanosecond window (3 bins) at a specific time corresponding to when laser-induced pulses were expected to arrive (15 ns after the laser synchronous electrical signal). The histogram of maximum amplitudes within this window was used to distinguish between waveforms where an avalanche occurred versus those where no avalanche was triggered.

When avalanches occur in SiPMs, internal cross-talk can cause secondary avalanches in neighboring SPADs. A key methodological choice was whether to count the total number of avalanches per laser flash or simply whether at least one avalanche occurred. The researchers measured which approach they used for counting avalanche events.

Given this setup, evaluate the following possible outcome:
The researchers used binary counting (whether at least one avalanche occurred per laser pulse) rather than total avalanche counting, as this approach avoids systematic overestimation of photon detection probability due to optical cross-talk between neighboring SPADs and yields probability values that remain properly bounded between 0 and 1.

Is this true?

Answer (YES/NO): YES